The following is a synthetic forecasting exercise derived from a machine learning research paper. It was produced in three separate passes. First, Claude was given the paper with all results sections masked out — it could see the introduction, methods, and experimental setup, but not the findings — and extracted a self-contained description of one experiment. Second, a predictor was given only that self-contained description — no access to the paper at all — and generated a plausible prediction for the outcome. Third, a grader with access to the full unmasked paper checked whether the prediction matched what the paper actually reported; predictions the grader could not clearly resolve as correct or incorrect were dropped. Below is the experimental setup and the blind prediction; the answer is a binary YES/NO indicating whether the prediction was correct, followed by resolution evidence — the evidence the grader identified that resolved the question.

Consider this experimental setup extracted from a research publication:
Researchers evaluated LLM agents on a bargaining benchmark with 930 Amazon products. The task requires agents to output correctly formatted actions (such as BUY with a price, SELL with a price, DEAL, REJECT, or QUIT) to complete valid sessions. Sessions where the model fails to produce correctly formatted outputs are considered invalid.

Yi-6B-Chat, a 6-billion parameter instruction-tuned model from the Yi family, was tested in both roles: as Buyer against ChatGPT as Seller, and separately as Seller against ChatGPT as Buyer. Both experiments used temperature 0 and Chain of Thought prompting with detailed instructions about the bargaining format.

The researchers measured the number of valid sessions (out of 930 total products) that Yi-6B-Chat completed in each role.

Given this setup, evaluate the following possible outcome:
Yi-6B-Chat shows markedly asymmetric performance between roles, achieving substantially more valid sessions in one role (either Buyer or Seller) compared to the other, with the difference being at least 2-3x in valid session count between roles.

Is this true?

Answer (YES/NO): YES